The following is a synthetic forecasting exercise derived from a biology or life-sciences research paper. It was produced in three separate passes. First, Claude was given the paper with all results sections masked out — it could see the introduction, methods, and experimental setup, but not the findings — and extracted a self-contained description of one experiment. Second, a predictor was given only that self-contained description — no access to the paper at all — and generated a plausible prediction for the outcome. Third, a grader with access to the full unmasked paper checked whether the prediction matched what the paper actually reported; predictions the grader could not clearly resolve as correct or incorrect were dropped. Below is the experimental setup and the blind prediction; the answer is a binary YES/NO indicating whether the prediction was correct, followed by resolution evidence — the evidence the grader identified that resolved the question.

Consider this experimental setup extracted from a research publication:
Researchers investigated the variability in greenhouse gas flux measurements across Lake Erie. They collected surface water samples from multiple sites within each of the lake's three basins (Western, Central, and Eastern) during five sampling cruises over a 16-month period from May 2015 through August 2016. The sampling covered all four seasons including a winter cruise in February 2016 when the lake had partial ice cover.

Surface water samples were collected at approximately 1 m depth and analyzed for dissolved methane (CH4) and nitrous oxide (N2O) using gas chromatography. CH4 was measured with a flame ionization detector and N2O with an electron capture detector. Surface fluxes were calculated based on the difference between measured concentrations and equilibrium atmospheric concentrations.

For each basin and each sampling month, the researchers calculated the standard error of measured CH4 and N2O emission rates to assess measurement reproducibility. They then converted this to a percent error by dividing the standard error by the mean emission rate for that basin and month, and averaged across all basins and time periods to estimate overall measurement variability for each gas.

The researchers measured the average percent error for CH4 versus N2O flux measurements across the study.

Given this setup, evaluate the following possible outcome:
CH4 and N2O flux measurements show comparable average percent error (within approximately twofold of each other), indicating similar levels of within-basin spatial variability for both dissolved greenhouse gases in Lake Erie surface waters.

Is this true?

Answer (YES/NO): YES